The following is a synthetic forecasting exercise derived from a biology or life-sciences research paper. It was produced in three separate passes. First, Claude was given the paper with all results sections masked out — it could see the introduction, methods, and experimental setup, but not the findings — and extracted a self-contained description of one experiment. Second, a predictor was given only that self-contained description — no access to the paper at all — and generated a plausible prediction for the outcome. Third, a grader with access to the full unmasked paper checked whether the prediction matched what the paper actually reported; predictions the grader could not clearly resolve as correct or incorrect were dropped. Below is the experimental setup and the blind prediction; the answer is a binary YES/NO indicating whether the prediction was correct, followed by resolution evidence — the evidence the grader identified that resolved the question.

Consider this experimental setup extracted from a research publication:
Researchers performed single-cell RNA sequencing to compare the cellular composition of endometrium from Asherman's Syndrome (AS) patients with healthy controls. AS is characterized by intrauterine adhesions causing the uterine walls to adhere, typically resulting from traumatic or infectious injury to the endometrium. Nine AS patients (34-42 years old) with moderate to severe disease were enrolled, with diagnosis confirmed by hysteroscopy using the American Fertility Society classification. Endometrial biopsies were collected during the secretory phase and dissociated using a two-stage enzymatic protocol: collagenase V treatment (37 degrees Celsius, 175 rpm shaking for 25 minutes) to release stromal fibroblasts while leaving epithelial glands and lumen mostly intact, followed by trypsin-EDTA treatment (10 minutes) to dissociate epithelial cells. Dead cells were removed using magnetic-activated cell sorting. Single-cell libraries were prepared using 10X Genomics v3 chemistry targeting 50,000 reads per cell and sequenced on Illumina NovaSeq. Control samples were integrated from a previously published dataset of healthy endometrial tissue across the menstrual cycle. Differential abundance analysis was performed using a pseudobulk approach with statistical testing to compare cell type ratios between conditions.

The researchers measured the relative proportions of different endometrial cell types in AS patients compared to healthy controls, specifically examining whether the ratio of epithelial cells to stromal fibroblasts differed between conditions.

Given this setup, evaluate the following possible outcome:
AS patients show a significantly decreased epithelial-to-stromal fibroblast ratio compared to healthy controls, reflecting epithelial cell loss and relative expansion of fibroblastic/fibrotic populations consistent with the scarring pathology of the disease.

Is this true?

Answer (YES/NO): YES